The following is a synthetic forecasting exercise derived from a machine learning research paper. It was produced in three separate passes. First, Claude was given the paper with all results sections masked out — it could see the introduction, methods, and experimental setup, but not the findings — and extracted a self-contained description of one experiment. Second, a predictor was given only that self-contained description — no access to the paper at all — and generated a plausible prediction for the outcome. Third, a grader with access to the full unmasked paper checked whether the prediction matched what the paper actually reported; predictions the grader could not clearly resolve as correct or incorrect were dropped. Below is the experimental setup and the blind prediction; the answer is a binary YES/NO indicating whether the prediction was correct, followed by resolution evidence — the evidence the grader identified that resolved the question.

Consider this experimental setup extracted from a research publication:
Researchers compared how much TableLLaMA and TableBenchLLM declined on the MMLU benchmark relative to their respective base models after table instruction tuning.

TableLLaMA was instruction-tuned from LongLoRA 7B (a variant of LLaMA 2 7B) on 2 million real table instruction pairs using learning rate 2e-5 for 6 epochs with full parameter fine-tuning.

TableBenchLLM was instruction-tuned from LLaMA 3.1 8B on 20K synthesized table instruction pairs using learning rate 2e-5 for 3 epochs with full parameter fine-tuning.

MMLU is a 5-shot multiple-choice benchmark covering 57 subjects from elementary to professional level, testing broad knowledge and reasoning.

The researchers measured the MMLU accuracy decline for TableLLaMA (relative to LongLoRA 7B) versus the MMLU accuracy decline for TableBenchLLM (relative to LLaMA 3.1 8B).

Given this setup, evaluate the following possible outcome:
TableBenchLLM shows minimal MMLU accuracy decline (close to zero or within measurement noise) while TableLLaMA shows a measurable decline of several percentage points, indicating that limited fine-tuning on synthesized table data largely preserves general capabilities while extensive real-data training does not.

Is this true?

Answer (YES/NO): NO